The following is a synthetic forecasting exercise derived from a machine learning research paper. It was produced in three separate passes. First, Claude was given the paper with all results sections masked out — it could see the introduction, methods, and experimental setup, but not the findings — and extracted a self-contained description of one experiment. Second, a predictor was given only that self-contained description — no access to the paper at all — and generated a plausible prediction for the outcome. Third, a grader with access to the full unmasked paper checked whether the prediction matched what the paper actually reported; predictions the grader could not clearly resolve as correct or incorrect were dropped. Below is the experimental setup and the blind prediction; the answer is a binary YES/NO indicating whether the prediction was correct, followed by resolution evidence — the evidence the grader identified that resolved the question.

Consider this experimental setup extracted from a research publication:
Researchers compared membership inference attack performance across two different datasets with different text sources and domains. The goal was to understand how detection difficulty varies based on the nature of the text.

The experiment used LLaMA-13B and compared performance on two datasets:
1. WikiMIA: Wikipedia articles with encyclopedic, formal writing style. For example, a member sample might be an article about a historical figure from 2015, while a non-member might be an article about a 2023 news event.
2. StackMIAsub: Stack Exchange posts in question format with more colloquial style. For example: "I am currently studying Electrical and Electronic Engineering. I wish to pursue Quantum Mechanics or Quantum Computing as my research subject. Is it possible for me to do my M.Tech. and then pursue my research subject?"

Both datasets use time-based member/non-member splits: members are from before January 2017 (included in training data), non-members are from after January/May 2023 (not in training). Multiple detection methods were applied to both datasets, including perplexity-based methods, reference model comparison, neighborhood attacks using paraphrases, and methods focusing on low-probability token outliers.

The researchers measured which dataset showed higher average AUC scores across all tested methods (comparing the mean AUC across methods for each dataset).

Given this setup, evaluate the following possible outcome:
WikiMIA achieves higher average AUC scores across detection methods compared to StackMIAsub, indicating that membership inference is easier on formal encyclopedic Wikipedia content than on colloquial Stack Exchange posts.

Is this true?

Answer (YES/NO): YES